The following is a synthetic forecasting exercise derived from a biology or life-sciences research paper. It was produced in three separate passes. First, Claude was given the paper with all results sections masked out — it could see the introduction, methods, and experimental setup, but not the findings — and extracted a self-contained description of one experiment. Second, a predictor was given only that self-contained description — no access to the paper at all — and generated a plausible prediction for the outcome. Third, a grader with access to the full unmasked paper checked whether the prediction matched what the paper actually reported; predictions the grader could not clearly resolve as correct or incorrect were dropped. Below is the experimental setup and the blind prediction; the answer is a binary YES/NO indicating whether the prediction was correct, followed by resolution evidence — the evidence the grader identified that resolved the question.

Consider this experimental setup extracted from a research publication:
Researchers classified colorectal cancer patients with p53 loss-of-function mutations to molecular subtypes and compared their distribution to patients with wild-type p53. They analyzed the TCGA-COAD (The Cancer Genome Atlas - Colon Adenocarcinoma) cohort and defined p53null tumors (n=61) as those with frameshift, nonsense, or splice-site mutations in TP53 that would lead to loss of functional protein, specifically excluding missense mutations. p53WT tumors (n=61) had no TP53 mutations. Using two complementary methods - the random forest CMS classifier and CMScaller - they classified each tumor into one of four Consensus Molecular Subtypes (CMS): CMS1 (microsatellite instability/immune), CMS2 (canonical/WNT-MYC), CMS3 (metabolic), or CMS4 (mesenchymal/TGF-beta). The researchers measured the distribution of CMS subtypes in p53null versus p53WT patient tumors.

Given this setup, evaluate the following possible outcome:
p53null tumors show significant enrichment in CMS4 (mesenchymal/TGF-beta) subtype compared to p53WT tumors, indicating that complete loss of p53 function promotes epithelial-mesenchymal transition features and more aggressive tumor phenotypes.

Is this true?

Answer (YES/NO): YES